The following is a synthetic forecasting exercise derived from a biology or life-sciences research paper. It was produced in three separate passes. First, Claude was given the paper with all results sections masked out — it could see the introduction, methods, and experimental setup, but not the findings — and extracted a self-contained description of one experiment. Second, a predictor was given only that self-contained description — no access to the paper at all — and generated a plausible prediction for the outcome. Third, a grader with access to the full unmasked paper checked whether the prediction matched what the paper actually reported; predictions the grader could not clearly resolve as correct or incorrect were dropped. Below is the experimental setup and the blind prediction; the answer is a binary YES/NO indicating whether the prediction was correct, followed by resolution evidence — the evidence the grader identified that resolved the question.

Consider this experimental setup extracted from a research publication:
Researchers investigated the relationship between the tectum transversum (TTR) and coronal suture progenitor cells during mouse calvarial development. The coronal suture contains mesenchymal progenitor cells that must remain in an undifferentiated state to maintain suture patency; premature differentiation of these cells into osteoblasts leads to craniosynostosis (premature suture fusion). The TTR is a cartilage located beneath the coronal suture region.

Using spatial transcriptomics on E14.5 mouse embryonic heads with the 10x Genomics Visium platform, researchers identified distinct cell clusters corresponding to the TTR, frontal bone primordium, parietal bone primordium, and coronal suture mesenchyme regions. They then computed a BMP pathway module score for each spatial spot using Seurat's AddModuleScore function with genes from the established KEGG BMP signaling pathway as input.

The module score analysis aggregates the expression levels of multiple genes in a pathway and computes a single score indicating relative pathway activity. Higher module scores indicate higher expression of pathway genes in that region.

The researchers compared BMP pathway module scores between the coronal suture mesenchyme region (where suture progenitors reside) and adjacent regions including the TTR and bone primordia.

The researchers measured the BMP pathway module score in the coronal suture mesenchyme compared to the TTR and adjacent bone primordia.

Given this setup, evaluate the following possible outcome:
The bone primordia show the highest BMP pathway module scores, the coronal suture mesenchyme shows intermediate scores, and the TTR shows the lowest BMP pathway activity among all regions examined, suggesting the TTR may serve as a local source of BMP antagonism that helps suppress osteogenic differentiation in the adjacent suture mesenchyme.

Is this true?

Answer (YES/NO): NO